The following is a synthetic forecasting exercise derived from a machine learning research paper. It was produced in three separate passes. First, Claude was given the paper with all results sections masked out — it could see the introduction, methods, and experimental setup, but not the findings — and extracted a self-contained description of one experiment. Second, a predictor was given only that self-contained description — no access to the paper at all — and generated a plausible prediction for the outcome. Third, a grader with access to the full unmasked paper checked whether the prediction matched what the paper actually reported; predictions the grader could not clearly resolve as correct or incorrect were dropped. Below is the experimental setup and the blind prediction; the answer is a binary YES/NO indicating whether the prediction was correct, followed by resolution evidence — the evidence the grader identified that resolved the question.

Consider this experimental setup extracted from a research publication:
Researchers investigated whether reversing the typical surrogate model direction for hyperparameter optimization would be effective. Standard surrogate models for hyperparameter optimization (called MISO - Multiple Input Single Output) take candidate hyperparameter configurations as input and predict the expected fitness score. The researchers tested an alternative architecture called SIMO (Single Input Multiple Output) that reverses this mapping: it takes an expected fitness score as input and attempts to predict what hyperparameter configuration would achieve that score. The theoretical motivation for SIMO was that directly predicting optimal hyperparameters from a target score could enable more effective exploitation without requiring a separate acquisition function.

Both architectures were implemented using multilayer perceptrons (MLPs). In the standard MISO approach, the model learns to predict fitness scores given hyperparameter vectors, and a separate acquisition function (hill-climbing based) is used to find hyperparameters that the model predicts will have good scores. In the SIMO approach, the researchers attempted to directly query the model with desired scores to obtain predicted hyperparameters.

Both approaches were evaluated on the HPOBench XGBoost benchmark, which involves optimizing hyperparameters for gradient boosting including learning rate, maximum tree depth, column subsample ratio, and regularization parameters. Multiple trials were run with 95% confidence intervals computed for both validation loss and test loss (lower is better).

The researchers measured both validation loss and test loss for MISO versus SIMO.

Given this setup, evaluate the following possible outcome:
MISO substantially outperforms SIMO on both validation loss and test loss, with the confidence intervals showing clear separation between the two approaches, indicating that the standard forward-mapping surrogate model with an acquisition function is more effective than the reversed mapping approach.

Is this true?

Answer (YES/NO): NO